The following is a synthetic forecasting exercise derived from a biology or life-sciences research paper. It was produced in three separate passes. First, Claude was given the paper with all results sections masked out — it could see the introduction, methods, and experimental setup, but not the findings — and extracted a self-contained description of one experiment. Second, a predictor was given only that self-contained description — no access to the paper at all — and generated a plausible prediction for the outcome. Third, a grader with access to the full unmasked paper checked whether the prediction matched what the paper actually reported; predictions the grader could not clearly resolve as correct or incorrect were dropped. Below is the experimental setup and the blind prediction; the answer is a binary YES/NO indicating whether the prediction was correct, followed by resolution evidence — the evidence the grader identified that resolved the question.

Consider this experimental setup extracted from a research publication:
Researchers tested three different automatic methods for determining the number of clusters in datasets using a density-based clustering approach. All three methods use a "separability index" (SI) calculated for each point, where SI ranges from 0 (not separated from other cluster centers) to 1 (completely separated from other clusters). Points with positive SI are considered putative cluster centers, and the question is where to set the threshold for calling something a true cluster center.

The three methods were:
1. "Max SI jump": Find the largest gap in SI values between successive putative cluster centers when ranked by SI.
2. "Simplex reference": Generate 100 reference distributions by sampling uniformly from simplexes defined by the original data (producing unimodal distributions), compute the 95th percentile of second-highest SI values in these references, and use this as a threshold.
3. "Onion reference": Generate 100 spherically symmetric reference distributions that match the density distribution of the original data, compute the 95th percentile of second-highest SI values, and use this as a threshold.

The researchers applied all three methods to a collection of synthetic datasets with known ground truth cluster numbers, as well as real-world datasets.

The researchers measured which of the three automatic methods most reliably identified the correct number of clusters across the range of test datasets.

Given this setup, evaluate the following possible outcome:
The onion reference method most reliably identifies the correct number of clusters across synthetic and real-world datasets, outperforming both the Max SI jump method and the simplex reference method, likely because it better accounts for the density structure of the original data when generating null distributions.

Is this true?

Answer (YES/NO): NO